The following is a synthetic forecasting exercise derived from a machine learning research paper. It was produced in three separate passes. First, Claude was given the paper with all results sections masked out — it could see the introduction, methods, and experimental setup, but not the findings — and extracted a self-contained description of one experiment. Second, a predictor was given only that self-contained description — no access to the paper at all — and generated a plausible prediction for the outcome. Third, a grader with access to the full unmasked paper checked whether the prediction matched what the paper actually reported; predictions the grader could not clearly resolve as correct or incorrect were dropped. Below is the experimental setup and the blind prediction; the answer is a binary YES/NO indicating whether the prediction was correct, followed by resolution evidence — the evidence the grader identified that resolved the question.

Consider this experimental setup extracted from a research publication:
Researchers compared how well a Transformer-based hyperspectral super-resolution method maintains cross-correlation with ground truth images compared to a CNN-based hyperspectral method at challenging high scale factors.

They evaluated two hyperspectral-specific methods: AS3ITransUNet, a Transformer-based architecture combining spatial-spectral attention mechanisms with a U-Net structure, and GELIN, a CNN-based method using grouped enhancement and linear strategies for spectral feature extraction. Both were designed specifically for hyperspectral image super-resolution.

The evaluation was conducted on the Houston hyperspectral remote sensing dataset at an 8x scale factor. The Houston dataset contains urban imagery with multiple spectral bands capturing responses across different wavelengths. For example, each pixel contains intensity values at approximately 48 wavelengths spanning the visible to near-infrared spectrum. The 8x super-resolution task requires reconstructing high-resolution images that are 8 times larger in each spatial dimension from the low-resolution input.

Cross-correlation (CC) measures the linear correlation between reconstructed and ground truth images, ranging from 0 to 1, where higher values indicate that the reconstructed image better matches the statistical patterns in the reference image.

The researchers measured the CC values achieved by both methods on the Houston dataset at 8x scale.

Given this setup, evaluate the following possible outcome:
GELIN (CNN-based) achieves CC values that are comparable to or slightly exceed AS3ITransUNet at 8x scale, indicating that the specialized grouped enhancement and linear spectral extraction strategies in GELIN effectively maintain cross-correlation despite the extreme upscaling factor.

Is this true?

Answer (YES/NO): NO